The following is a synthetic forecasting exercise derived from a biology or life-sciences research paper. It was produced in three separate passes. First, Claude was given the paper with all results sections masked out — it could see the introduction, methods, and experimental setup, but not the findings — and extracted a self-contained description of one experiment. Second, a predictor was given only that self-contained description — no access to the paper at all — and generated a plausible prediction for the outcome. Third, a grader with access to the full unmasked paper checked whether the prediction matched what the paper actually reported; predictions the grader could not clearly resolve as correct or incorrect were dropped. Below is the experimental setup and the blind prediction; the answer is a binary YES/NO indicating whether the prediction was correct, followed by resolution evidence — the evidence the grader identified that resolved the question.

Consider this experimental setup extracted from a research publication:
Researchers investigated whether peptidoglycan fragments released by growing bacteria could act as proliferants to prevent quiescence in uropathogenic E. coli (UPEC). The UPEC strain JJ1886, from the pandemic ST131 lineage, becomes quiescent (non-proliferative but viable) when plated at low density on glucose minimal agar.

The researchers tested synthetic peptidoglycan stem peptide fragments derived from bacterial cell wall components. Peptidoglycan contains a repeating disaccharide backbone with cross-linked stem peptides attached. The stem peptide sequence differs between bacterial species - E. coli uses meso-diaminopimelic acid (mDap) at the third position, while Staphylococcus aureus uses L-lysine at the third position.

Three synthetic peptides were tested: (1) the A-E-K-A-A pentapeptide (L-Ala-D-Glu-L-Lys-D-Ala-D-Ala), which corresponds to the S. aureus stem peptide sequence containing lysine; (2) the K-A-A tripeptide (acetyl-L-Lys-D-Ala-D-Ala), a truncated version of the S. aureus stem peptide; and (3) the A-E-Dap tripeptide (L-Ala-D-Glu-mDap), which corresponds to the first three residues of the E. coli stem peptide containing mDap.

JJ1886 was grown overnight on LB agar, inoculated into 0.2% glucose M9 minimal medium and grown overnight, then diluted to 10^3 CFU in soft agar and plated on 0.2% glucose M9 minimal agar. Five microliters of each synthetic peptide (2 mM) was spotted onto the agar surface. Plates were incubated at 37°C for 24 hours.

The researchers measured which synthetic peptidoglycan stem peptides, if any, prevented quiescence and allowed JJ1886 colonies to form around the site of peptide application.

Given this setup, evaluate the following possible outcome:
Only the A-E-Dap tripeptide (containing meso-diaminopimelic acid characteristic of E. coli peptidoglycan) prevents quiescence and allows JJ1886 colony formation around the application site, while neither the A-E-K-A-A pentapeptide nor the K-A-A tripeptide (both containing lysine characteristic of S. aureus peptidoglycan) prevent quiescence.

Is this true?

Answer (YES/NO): NO